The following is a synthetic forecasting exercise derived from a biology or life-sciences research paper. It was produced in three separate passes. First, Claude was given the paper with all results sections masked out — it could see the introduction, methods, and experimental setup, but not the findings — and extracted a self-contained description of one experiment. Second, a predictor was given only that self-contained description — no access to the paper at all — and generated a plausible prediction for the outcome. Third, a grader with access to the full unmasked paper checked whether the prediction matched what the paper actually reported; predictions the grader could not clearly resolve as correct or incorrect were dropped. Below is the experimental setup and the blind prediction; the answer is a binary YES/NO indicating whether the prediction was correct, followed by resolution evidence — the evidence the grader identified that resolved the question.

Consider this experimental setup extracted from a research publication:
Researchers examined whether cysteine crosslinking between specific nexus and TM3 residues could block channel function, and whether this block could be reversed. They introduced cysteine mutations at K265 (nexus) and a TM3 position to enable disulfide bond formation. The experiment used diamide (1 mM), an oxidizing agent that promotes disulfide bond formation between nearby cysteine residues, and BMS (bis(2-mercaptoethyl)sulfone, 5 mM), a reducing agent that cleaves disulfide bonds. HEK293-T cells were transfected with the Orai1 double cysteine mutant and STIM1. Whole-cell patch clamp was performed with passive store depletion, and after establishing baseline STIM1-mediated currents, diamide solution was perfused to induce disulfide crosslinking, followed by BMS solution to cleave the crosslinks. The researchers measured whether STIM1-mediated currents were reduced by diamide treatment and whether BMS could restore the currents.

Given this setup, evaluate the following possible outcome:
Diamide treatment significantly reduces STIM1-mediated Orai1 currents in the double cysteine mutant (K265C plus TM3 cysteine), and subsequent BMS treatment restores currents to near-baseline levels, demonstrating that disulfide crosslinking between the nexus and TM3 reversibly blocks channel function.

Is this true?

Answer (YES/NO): YES